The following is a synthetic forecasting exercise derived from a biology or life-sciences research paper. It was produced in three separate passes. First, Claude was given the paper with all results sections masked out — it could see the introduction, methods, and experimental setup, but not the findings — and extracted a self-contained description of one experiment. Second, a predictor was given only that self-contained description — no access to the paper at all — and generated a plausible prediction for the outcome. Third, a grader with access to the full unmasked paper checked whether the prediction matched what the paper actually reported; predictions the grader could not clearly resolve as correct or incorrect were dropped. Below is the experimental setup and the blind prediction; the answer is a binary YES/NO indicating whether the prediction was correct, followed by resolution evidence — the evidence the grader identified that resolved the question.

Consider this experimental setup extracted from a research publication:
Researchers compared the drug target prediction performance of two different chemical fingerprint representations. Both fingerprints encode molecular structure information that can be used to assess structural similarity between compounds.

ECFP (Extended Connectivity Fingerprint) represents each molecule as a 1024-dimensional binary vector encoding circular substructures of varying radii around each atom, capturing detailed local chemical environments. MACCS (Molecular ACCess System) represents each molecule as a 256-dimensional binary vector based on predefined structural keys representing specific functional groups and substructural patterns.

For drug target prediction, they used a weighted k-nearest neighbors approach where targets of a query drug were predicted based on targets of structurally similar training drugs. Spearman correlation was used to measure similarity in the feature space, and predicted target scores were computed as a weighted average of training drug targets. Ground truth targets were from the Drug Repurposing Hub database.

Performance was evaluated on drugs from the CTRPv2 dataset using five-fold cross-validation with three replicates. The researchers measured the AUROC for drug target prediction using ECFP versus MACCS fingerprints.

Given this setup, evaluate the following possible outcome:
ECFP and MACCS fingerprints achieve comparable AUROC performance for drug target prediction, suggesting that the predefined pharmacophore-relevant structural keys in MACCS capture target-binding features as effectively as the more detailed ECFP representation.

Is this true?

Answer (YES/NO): NO